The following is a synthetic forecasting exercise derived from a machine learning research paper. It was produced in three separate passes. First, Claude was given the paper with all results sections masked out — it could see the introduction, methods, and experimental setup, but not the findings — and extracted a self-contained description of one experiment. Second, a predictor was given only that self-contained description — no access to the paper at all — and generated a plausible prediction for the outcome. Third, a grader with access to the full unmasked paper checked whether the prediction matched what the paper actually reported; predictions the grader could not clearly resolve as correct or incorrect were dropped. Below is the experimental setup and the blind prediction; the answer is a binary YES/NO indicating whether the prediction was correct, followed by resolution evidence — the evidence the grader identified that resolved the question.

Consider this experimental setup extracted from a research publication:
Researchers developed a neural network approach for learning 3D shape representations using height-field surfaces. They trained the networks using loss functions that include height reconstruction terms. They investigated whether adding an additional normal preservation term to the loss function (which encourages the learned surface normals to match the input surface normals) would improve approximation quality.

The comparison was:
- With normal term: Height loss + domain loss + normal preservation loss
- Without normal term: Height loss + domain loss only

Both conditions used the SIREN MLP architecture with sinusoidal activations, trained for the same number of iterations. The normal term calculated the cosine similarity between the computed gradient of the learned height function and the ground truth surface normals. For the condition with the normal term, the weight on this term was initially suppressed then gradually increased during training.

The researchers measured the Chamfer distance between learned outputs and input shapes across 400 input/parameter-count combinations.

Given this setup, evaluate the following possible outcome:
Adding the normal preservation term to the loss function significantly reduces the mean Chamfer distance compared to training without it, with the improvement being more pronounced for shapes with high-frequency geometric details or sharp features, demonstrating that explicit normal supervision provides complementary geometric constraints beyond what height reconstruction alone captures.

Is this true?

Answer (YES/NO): NO